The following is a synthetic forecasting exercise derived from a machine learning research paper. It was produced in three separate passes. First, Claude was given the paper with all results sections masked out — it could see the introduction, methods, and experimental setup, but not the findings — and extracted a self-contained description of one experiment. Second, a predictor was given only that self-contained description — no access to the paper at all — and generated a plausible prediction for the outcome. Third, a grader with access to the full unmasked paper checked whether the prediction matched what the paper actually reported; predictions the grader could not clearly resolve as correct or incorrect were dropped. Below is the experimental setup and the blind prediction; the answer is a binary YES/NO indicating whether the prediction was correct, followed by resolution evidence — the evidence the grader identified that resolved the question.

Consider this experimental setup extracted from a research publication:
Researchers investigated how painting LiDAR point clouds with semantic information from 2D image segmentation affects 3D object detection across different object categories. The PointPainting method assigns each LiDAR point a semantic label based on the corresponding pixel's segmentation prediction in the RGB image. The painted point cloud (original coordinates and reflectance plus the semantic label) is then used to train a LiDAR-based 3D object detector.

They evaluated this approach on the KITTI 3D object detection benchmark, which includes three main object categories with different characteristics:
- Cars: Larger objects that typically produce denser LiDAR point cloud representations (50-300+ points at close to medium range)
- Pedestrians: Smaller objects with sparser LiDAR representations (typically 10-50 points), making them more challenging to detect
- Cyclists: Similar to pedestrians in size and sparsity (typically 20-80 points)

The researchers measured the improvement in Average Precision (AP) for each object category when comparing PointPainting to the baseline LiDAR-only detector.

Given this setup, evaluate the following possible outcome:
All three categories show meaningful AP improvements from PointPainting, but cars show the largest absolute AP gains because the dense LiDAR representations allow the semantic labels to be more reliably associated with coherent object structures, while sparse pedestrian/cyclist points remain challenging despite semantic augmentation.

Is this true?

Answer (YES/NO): NO